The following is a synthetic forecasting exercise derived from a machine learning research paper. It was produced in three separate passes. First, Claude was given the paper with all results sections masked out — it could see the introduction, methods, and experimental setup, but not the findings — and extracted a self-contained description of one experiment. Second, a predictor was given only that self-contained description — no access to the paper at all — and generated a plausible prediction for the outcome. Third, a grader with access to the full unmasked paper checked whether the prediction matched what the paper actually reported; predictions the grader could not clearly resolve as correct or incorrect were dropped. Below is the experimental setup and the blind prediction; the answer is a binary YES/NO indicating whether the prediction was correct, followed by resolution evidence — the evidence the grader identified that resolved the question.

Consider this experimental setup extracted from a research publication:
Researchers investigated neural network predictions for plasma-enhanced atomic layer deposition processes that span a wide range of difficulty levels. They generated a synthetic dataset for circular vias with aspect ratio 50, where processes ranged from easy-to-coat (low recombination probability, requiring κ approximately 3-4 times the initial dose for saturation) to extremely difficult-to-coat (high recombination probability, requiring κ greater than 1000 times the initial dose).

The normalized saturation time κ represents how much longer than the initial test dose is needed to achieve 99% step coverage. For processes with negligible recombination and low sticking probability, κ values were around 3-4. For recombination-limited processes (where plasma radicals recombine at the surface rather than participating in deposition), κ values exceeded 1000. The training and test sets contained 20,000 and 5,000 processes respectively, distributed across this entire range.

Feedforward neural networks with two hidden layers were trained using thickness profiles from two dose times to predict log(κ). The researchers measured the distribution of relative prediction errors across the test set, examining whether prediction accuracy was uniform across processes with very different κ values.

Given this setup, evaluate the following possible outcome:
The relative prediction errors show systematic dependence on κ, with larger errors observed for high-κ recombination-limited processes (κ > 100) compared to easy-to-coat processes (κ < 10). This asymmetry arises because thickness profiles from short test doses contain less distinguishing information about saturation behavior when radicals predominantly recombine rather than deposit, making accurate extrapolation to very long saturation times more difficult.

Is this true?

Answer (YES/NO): YES